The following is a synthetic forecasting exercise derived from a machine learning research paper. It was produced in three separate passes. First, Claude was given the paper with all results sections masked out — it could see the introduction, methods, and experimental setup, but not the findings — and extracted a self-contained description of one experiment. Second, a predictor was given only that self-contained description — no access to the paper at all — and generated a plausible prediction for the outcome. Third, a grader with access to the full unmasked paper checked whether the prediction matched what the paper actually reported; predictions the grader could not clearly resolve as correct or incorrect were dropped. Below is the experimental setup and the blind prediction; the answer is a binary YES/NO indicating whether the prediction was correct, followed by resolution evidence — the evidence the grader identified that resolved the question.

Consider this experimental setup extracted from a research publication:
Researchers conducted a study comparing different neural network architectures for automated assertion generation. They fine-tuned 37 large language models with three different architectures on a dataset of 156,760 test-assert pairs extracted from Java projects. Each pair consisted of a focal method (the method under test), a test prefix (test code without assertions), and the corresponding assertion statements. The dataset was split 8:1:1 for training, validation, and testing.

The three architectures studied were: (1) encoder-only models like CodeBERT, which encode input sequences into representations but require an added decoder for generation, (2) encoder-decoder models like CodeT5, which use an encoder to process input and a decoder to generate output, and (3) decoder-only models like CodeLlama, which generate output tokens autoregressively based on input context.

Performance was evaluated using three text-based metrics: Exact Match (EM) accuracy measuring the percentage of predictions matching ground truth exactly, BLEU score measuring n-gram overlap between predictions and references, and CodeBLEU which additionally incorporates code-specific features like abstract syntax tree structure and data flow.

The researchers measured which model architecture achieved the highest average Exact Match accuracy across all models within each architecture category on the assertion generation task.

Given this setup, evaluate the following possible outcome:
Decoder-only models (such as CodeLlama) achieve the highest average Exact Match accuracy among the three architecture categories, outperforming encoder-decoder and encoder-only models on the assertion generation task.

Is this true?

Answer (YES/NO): YES